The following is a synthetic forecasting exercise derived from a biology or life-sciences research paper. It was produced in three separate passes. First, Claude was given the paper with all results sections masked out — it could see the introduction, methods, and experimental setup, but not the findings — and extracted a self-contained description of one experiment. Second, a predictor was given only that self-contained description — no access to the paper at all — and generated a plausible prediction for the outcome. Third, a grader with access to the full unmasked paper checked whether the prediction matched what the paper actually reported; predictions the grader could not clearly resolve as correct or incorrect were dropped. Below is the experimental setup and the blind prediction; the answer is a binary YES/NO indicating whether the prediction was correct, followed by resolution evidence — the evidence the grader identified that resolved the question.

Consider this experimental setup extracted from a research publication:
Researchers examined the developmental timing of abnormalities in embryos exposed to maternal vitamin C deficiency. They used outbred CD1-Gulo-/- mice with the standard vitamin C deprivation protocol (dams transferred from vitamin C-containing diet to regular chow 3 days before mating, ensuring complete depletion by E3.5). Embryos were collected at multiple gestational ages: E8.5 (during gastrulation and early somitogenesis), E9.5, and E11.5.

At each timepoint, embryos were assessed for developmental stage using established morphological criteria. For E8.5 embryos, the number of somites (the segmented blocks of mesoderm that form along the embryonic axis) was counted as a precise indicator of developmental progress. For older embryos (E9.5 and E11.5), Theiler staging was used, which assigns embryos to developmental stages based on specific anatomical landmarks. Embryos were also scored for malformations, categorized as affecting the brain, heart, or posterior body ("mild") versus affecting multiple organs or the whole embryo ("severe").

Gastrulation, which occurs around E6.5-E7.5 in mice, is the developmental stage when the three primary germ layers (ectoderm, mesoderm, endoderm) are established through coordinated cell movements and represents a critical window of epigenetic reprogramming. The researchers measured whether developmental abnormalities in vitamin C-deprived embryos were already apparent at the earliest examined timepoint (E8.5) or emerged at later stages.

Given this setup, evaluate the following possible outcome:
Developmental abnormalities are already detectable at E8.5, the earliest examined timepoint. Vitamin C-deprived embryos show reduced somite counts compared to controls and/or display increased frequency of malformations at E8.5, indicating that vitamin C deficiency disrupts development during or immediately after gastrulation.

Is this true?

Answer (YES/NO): YES